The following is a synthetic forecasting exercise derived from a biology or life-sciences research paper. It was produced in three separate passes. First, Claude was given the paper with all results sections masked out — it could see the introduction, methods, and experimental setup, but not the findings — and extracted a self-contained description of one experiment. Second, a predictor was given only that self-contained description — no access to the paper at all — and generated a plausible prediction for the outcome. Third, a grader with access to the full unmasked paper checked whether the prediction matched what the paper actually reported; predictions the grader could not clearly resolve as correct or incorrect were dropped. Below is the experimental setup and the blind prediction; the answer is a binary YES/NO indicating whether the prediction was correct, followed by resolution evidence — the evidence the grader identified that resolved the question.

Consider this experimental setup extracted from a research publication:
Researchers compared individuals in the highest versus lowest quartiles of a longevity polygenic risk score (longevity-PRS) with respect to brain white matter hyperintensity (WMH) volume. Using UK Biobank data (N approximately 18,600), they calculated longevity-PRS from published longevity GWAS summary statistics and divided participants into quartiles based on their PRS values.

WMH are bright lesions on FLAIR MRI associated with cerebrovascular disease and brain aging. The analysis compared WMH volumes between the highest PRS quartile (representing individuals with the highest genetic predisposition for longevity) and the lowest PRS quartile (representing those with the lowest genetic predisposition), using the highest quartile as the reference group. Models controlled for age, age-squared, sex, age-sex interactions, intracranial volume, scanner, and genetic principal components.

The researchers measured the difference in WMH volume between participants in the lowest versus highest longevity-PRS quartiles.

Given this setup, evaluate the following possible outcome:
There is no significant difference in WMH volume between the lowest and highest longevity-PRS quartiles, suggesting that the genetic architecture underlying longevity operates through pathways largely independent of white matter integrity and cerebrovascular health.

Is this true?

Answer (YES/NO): NO